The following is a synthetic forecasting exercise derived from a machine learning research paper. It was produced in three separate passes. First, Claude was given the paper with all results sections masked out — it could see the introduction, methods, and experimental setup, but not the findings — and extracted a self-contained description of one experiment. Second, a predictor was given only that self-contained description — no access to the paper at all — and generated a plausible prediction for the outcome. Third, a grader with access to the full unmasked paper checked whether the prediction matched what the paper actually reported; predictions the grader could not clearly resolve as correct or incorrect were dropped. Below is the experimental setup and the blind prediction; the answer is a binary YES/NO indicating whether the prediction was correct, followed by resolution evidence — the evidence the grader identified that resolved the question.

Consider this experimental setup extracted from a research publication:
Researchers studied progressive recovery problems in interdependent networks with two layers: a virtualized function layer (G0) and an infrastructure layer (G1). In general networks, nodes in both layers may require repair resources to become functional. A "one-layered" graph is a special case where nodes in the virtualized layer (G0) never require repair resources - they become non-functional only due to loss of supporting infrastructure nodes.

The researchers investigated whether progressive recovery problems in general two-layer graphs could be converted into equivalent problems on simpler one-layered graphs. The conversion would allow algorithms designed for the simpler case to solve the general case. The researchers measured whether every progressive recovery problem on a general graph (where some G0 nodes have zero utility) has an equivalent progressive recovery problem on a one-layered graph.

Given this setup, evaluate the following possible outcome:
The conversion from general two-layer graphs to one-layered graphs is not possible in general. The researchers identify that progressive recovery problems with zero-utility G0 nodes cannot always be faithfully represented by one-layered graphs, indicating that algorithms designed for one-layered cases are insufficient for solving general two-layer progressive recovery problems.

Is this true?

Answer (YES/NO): NO